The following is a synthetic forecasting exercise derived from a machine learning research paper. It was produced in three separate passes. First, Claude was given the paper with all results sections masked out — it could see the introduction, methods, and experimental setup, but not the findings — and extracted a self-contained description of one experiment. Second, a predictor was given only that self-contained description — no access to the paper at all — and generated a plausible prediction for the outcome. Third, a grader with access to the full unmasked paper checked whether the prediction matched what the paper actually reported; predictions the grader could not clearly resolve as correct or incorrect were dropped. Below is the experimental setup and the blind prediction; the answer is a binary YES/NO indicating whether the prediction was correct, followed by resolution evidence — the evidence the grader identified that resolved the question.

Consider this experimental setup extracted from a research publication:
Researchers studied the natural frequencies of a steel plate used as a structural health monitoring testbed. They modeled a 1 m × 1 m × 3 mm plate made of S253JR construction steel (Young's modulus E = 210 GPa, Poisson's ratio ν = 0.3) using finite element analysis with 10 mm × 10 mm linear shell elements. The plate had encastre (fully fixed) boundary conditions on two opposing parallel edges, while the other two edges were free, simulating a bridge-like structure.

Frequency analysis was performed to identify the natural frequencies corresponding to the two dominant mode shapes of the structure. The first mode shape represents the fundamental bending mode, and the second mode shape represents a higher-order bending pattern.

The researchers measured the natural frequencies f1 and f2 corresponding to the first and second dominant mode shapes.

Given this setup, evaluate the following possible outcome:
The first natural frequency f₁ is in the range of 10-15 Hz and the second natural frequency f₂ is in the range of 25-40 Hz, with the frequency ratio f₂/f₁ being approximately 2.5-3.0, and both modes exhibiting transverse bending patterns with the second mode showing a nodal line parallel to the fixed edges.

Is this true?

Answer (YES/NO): NO